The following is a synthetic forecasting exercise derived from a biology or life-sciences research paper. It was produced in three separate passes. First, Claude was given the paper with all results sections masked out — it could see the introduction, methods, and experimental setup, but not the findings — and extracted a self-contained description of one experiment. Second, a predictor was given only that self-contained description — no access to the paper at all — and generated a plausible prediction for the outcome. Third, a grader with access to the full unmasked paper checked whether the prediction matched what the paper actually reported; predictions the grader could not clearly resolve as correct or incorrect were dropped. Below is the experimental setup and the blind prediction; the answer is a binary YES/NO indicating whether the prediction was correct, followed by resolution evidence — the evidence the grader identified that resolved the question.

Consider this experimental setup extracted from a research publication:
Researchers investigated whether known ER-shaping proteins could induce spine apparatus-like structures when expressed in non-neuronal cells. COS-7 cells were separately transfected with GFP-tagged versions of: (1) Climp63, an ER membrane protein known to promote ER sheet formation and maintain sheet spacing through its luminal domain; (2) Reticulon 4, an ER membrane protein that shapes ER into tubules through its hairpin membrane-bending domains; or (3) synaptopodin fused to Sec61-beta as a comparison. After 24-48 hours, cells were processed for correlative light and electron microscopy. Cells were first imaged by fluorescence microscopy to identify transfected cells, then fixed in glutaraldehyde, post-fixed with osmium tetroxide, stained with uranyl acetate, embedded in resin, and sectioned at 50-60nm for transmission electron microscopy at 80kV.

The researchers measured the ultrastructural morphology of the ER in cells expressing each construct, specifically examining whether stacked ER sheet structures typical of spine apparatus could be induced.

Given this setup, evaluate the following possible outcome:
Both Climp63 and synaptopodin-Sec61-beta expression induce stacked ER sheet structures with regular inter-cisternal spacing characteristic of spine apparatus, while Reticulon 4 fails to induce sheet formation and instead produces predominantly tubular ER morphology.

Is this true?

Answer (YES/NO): NO